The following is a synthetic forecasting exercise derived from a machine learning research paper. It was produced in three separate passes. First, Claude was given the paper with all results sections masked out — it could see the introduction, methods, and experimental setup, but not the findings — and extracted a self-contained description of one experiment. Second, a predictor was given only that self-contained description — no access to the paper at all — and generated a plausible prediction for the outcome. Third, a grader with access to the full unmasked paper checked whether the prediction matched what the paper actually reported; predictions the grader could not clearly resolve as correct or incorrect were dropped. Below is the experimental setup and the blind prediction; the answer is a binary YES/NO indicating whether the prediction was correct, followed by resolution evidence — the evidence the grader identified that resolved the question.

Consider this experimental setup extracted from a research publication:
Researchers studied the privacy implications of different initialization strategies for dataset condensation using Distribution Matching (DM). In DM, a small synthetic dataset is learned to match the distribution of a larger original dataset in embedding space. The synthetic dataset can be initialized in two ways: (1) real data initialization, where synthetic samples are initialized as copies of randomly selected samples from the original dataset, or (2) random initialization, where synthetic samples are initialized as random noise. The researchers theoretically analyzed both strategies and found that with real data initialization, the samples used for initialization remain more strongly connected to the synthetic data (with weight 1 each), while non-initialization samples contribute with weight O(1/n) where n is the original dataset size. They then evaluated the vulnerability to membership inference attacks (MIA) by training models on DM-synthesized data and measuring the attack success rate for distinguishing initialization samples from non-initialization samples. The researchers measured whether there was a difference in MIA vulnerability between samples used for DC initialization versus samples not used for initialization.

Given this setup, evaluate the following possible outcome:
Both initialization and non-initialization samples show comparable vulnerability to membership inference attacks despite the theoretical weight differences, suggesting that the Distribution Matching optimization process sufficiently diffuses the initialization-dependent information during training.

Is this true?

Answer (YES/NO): NO